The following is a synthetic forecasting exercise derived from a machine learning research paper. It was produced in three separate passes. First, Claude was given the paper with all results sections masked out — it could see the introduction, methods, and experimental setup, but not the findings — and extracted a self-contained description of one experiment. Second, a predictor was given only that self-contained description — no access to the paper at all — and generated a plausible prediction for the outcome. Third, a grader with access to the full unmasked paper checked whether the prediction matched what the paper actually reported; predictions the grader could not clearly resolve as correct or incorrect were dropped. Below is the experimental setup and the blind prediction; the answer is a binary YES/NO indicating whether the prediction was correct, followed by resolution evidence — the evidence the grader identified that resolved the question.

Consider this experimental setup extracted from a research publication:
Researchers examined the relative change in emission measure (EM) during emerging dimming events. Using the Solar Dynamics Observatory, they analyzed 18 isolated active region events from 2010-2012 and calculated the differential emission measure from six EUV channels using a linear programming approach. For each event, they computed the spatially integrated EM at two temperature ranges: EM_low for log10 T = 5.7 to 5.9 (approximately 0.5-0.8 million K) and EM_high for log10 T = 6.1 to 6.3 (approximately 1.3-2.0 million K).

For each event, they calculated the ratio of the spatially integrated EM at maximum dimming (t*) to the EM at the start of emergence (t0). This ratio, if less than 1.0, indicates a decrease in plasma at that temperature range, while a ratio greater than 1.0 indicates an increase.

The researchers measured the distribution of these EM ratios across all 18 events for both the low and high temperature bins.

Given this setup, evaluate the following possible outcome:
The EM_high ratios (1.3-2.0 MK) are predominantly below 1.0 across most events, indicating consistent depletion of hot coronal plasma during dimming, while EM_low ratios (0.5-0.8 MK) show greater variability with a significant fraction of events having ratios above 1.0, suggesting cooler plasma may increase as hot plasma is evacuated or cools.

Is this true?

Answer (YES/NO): NO